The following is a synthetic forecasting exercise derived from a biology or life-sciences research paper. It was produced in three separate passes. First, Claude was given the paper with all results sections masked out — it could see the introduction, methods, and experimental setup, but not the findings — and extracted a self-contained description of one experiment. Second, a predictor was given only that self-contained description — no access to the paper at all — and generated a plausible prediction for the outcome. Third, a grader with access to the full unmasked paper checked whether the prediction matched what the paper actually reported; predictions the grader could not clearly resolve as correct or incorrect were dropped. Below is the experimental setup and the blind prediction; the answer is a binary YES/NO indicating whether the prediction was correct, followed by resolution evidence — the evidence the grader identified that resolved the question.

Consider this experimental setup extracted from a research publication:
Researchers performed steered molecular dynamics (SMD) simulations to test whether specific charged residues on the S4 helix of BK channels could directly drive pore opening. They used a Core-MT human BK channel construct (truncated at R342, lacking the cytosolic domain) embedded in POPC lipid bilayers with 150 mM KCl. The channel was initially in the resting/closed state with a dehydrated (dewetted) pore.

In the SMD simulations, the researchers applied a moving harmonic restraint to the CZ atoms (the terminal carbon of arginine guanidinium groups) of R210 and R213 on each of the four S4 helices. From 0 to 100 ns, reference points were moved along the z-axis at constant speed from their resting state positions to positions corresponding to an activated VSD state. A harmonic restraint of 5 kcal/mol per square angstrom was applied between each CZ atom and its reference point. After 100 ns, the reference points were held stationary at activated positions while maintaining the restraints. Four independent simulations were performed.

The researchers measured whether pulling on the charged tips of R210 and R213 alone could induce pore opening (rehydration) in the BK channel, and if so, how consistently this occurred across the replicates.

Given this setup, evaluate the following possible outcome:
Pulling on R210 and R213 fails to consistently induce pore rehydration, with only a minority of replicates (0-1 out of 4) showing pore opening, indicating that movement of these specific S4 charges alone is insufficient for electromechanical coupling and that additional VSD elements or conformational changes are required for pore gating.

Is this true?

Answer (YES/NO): NO